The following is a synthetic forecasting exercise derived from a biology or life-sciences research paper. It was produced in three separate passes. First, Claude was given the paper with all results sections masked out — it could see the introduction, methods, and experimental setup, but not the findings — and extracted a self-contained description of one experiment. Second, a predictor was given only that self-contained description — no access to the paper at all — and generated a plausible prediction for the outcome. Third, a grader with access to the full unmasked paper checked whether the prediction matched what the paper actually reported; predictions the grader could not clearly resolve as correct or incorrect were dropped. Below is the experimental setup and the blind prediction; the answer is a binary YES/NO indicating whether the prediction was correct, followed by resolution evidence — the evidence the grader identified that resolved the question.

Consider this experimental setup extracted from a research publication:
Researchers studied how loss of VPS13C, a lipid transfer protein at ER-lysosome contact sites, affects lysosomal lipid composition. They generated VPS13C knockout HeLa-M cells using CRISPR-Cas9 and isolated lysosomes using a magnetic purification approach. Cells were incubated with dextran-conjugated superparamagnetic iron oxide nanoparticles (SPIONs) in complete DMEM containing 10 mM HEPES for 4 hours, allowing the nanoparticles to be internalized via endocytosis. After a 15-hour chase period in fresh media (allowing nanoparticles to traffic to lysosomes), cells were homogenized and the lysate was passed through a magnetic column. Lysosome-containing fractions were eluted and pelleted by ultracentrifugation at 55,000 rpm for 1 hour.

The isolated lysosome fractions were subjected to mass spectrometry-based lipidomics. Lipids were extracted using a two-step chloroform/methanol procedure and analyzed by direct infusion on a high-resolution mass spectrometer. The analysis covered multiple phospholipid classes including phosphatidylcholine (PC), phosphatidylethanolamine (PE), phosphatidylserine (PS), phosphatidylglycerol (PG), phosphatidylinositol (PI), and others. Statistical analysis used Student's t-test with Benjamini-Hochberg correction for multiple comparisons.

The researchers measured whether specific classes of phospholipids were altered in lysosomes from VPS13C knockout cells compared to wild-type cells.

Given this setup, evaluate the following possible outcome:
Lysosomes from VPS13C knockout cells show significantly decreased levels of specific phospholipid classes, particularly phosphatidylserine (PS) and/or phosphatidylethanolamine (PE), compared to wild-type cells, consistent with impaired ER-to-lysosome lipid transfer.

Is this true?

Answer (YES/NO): NO